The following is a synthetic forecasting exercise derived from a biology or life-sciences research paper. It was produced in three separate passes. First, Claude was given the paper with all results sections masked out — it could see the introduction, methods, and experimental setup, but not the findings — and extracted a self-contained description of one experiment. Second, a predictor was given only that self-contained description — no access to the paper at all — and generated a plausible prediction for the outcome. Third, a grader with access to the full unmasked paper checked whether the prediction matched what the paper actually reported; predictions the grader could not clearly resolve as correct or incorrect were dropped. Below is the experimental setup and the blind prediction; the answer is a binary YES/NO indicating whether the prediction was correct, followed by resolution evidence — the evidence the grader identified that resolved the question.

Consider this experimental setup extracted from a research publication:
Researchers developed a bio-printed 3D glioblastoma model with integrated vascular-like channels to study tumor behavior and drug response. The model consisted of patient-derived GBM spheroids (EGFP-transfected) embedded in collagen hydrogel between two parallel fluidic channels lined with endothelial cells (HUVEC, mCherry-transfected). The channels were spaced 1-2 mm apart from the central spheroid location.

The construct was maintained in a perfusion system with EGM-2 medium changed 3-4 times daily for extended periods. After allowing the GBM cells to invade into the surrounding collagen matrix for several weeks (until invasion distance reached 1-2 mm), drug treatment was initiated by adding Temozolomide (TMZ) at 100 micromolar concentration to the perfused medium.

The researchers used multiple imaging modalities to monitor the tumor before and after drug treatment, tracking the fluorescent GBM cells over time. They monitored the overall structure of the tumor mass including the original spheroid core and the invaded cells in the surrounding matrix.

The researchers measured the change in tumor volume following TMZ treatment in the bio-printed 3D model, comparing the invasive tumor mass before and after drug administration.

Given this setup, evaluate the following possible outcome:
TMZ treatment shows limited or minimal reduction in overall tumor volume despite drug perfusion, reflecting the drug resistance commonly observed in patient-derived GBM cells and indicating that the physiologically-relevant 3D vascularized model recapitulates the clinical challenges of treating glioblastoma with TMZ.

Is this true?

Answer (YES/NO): YES